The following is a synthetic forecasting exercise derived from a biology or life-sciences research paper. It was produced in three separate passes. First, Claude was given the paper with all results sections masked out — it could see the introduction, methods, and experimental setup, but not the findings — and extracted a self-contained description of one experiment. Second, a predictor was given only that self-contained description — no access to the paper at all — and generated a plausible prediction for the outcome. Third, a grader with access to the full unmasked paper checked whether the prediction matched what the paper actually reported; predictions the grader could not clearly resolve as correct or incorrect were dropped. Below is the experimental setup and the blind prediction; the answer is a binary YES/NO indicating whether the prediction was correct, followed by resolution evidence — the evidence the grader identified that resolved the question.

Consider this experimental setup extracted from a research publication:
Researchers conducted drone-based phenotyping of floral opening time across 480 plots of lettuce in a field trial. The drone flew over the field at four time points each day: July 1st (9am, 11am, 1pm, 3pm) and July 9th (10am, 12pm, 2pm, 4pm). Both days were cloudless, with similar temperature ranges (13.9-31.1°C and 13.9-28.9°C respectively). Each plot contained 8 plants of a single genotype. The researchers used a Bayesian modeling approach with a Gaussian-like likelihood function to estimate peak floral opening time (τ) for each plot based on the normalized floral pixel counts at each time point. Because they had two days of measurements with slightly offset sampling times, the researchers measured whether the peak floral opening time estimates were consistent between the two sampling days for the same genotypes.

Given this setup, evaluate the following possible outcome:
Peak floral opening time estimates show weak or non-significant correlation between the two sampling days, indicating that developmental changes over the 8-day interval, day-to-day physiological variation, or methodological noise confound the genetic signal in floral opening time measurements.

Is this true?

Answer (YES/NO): NO